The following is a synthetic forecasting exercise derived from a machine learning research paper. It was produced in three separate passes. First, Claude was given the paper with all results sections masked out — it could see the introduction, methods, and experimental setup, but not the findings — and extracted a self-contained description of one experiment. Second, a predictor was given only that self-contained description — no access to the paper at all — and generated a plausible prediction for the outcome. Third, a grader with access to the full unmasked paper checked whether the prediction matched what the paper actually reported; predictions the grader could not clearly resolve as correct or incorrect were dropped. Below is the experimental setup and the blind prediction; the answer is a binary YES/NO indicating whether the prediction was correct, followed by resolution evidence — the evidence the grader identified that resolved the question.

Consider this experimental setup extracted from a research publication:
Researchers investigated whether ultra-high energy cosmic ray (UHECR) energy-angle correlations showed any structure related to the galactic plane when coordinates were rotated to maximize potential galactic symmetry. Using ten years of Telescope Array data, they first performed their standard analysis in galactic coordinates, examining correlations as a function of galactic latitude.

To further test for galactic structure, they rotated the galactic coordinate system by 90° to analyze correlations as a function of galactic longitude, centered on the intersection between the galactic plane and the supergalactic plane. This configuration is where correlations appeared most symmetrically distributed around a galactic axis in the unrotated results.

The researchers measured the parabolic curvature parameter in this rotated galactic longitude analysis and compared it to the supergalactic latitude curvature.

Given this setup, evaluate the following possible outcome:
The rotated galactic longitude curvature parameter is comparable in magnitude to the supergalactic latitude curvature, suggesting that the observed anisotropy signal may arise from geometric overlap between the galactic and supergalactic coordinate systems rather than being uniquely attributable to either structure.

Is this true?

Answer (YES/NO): NO